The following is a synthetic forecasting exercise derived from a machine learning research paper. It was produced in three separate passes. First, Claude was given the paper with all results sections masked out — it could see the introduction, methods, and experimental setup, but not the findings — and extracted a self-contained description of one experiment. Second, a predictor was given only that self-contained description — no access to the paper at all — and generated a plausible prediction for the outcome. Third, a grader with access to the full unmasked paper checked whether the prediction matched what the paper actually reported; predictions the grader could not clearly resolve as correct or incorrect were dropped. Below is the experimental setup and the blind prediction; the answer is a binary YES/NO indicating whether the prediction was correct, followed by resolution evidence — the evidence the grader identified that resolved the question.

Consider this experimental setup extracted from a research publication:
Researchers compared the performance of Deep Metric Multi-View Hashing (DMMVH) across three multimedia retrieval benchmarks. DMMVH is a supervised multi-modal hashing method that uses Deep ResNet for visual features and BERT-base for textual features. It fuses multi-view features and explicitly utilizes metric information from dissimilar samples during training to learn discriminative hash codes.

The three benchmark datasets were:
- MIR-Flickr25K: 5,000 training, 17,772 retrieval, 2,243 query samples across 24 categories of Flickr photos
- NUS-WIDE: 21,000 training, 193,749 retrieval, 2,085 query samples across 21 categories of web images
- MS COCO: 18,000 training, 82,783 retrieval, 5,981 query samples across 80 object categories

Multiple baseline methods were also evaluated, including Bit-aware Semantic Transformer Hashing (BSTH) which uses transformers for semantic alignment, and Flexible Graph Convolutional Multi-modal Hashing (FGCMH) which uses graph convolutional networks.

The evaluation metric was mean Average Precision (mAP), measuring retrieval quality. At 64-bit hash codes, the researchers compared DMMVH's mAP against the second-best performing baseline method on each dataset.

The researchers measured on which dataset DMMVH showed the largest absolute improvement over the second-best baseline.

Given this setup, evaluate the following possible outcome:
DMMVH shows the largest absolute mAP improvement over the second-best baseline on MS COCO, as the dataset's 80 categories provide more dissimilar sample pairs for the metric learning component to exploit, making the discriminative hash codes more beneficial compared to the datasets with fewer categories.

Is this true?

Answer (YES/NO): YES